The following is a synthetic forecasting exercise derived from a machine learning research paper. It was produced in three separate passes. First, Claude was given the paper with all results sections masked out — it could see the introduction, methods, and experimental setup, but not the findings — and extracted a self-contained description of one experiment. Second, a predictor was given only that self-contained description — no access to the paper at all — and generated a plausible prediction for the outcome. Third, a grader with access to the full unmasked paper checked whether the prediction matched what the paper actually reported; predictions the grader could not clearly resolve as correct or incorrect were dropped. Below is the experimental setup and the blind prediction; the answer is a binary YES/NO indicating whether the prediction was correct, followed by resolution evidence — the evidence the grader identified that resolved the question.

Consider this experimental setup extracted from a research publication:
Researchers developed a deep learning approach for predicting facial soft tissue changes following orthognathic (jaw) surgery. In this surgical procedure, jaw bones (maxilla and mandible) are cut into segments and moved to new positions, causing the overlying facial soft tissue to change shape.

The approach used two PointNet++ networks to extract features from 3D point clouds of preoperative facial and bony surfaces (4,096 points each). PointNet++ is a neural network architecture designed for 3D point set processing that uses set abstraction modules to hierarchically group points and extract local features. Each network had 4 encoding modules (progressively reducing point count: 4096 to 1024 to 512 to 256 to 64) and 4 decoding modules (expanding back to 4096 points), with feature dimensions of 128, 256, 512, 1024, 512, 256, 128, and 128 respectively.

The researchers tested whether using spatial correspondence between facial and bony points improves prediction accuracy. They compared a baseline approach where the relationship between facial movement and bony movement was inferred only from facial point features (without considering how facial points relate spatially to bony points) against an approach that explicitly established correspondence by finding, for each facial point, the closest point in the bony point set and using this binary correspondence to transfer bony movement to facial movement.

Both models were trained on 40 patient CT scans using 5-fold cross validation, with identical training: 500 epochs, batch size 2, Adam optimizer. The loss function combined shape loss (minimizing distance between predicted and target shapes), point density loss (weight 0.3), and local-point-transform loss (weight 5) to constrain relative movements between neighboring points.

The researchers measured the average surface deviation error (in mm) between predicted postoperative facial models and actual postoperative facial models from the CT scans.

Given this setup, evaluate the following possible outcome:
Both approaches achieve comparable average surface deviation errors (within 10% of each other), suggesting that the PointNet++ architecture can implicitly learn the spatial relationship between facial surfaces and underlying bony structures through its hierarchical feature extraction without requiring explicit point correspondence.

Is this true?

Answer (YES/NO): NO